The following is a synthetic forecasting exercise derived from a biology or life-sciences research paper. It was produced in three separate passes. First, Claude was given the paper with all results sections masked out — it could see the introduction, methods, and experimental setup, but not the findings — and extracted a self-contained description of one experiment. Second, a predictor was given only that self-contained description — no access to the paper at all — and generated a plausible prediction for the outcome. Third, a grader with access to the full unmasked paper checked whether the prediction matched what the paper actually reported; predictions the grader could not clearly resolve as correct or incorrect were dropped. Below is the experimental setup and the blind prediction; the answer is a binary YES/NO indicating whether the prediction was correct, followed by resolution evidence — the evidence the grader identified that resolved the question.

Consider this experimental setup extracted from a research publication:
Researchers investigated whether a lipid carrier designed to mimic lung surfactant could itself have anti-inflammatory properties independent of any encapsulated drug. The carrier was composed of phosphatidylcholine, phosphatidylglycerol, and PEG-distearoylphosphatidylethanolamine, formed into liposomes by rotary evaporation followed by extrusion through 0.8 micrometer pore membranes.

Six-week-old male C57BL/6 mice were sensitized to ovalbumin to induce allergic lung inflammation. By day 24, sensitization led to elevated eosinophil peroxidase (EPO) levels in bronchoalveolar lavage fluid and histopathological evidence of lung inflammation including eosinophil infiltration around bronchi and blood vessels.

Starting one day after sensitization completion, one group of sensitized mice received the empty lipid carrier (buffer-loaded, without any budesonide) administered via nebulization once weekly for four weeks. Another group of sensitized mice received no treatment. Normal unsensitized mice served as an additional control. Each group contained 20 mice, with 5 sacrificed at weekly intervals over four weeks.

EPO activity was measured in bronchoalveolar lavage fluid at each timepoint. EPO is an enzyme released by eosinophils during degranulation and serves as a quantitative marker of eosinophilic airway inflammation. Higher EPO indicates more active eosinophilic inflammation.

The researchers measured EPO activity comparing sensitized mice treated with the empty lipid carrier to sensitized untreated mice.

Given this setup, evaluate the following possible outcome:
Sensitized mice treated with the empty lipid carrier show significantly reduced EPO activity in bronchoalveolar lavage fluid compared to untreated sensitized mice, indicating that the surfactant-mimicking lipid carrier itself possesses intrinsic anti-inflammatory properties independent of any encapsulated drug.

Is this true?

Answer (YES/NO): NO